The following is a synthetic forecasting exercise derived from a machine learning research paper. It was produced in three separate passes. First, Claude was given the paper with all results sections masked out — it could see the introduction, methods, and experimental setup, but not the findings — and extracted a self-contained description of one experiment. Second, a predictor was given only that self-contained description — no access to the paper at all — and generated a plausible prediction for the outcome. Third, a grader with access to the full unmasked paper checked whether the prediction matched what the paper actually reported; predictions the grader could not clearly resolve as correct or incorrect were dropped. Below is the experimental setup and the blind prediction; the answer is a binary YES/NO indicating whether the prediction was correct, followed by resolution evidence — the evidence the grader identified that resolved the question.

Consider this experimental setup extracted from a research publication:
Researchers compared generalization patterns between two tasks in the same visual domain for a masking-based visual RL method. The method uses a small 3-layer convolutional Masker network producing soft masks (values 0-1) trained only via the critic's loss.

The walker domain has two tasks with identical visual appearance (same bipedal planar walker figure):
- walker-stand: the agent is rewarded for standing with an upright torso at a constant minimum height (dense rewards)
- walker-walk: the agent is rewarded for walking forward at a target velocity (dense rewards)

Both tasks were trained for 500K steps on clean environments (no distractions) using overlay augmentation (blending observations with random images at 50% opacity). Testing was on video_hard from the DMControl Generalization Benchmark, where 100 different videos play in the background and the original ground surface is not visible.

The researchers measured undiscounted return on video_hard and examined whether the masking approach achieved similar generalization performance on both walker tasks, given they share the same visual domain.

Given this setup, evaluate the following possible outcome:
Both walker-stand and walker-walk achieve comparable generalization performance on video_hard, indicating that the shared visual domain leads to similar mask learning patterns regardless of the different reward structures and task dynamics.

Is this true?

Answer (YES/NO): NO